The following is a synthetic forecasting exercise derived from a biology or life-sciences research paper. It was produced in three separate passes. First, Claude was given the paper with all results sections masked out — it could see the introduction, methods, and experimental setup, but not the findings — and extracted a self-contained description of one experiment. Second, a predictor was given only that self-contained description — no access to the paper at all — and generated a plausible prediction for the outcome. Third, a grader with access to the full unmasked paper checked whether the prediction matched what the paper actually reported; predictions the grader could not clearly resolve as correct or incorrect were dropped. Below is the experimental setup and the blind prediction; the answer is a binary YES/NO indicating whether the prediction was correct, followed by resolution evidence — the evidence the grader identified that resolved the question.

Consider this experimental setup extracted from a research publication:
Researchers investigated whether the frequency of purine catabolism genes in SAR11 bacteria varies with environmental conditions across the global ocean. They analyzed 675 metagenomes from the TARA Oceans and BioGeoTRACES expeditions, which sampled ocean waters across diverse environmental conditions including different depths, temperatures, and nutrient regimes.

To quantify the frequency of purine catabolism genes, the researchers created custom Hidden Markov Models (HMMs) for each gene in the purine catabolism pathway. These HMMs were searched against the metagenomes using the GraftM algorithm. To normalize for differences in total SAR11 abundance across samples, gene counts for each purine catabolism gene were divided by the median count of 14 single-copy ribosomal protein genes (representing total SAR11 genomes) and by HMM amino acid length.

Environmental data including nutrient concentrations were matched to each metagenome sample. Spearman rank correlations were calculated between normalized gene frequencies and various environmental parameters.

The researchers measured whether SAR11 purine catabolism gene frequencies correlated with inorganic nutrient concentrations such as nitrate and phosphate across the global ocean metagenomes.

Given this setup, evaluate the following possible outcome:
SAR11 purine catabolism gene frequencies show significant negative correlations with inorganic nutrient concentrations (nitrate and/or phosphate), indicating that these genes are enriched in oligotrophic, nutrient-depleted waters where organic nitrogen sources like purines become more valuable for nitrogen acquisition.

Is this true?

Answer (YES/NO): NO